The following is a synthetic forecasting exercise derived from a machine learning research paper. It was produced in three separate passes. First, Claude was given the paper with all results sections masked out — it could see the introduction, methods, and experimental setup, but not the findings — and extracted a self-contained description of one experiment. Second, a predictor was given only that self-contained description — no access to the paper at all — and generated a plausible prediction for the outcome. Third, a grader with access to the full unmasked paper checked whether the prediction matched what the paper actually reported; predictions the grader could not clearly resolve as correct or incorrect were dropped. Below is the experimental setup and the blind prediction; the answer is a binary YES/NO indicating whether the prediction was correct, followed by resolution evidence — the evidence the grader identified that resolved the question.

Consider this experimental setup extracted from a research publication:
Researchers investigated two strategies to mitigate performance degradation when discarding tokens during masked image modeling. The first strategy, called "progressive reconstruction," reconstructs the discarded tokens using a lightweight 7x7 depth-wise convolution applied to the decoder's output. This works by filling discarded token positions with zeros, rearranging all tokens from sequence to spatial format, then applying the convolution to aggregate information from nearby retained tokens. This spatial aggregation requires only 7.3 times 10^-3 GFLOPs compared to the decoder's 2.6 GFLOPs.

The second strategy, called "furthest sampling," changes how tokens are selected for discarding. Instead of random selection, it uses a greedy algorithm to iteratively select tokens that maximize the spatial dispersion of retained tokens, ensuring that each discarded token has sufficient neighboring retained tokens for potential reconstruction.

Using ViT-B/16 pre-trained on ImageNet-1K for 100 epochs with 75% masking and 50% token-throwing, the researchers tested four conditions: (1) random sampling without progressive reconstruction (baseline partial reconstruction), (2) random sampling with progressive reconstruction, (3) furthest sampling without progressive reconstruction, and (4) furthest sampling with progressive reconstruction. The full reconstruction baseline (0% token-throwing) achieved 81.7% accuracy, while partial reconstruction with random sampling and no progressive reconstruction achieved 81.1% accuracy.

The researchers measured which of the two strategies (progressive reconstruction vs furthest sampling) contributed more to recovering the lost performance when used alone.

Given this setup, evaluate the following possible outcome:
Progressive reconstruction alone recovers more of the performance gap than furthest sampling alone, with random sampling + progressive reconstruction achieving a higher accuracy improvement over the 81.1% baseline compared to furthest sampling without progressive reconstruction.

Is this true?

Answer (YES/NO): YES